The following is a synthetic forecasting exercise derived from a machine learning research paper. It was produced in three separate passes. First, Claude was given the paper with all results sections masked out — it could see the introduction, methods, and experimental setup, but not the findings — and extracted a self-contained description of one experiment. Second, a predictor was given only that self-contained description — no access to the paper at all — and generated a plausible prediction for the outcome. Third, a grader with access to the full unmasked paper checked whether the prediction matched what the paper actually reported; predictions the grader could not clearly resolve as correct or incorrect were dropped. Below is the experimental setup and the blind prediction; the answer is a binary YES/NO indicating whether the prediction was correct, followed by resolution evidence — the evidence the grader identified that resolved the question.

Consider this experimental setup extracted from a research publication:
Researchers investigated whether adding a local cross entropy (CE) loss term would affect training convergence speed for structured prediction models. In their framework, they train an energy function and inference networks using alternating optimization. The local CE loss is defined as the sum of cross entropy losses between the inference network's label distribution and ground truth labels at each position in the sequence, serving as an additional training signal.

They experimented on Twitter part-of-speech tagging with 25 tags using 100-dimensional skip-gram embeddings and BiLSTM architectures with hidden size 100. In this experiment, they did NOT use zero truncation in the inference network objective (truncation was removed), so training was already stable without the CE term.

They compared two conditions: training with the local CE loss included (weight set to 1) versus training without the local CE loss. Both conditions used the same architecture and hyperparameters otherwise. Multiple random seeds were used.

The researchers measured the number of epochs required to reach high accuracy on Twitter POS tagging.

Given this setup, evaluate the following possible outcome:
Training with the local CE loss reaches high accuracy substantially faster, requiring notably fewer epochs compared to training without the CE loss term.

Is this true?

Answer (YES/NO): YES